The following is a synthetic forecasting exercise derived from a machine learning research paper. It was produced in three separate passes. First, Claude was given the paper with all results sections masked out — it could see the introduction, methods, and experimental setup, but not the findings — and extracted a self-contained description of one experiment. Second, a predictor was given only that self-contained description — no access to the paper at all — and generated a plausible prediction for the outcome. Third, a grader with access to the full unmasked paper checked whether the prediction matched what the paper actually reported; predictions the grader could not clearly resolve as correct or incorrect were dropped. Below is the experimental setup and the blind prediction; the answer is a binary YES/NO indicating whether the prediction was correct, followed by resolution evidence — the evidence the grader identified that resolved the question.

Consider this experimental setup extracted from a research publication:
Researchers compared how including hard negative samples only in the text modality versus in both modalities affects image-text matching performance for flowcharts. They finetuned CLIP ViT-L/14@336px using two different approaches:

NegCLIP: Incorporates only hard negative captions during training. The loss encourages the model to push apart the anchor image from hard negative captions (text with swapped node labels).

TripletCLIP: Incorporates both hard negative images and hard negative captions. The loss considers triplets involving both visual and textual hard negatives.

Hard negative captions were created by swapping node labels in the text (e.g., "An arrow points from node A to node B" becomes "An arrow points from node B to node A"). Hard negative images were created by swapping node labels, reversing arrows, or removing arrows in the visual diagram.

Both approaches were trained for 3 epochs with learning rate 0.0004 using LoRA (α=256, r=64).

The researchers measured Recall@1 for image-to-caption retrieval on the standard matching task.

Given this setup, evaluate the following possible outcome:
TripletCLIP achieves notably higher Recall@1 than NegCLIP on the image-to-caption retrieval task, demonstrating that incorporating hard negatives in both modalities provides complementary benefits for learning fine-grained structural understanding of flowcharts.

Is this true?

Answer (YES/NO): YES